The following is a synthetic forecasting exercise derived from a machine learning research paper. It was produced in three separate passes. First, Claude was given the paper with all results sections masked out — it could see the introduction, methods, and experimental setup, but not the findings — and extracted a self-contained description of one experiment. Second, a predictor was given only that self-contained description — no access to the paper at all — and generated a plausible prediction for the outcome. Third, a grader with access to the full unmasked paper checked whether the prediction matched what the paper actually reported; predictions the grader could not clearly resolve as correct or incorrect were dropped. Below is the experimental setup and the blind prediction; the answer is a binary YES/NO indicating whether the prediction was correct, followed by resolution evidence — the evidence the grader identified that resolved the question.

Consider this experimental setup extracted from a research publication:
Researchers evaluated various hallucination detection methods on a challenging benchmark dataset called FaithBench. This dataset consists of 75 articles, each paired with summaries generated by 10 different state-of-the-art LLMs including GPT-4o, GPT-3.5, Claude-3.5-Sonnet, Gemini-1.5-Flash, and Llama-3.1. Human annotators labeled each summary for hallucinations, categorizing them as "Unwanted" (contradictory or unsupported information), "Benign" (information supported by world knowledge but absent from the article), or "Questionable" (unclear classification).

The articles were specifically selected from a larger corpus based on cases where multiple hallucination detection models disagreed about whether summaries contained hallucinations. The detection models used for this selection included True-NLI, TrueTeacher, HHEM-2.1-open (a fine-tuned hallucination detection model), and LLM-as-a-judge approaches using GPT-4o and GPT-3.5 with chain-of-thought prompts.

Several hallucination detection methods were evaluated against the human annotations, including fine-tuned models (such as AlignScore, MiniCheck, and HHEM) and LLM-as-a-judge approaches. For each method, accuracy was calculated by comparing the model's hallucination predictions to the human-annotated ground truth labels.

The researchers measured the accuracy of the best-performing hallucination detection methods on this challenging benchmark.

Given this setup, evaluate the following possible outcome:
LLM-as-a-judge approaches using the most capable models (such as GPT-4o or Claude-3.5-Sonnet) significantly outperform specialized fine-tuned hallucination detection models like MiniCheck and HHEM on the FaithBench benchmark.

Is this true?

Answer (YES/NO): NO